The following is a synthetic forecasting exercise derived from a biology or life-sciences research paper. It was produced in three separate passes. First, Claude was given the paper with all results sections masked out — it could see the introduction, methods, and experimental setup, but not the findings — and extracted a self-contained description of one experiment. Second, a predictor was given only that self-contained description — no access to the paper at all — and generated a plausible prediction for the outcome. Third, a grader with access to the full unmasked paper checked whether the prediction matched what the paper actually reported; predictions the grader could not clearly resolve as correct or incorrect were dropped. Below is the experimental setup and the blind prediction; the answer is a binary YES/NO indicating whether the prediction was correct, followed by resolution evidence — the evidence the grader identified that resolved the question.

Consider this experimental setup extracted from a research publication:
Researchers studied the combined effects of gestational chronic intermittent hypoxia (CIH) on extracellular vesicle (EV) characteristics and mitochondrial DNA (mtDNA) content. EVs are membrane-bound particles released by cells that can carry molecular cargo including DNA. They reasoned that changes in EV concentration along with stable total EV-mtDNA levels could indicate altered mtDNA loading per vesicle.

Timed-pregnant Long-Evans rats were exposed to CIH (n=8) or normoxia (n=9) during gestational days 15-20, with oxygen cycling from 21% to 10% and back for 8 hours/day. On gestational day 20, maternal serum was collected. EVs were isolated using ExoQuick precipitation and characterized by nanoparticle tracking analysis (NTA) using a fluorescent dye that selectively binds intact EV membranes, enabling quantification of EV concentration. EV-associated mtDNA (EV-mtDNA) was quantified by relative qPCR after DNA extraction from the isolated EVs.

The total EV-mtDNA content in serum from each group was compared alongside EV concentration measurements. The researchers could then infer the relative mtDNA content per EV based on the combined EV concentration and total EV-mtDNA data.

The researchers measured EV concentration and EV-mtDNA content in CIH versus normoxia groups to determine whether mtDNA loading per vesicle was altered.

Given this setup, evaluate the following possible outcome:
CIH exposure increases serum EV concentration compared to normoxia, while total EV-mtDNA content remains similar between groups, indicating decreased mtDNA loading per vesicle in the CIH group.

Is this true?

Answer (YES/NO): NO